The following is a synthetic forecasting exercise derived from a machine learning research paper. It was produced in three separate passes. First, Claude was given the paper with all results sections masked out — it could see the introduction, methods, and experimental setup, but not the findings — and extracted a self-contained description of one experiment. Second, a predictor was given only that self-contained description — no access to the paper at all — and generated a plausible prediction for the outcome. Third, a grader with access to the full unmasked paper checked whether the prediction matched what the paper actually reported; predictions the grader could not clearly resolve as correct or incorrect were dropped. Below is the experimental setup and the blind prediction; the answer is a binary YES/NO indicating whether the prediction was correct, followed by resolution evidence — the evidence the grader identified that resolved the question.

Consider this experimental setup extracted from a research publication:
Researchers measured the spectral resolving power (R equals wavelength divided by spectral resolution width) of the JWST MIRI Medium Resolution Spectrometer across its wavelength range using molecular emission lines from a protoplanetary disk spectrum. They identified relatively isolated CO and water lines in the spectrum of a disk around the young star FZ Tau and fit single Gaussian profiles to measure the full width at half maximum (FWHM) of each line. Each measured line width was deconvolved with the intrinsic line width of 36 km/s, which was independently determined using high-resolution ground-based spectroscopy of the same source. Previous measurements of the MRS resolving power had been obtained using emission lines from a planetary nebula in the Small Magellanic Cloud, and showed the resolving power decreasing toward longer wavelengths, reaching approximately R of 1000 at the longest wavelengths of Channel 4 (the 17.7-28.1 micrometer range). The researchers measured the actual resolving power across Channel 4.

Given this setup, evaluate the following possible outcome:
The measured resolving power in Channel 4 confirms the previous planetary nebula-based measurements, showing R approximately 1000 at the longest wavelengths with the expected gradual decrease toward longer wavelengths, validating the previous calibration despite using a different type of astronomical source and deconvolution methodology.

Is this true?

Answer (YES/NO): NO